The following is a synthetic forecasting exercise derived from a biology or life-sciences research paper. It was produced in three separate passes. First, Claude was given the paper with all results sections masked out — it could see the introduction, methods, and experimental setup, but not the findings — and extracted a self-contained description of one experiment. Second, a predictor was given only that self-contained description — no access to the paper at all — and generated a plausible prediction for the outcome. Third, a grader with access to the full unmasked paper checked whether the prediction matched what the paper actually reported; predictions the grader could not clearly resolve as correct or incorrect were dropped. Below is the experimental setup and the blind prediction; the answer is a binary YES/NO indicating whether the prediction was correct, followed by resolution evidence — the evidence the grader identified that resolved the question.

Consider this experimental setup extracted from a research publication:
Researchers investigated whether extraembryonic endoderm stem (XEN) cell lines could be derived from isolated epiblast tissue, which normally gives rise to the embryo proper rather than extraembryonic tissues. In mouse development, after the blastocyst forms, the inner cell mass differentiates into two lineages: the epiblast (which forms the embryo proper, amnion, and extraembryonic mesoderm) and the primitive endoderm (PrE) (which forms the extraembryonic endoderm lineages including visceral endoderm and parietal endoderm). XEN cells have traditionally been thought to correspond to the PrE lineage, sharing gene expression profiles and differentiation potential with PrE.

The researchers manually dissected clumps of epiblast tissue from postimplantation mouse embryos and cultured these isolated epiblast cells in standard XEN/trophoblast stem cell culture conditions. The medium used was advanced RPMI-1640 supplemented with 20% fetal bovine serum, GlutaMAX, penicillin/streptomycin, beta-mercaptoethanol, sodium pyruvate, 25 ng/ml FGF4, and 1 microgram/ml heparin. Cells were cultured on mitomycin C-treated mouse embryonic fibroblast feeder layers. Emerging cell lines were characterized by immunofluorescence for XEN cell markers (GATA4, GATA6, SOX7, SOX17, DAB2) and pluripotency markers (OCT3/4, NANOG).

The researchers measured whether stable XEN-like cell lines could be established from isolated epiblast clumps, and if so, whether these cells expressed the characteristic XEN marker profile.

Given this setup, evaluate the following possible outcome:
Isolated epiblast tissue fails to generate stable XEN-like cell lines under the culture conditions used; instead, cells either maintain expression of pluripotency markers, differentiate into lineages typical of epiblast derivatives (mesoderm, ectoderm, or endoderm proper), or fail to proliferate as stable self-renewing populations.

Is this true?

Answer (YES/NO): NO